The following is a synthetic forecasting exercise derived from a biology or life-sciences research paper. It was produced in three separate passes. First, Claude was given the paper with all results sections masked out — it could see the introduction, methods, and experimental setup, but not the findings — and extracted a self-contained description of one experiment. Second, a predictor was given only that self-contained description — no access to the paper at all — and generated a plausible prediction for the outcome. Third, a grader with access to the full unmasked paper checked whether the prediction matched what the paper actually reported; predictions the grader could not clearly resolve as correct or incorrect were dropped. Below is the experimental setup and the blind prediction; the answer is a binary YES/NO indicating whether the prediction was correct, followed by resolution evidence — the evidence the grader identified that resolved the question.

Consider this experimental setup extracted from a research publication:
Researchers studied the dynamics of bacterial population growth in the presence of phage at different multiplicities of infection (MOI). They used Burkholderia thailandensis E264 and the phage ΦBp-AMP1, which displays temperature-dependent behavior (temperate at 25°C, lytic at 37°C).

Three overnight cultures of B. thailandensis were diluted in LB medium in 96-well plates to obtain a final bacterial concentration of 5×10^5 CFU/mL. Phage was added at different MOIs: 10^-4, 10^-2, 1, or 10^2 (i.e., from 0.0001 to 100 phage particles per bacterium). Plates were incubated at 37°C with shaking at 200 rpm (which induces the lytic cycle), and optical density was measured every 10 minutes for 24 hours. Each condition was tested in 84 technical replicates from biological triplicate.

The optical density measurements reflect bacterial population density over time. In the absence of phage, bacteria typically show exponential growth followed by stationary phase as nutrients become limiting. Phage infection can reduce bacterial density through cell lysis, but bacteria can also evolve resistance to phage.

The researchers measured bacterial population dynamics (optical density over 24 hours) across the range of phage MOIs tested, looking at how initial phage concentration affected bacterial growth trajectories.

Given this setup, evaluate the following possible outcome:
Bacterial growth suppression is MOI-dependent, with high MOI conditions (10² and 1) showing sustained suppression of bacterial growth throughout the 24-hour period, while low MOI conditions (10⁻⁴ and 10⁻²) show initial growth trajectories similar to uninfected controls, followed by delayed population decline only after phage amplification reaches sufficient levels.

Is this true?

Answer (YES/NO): NO